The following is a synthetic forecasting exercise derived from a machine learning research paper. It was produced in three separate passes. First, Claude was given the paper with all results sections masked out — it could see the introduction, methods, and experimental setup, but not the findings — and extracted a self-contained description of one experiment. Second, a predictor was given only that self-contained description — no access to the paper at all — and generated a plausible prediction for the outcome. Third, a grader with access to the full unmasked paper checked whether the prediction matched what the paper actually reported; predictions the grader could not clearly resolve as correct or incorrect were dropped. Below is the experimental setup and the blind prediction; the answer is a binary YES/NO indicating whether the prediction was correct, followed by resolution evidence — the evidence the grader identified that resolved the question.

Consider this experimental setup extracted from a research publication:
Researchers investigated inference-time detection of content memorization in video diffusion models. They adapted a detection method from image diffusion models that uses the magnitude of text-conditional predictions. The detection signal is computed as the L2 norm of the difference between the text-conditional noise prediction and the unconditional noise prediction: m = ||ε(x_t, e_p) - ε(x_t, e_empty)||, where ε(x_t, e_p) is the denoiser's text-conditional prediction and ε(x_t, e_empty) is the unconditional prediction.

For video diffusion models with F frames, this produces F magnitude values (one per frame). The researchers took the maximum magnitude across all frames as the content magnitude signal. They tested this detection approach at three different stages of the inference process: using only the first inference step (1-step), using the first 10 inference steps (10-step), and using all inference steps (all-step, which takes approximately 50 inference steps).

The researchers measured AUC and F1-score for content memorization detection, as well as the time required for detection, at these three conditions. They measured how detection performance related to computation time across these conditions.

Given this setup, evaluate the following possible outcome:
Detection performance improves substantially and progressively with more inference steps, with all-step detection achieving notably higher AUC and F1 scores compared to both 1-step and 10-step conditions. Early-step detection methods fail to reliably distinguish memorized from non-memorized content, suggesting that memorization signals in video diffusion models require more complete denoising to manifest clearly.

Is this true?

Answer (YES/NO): NO